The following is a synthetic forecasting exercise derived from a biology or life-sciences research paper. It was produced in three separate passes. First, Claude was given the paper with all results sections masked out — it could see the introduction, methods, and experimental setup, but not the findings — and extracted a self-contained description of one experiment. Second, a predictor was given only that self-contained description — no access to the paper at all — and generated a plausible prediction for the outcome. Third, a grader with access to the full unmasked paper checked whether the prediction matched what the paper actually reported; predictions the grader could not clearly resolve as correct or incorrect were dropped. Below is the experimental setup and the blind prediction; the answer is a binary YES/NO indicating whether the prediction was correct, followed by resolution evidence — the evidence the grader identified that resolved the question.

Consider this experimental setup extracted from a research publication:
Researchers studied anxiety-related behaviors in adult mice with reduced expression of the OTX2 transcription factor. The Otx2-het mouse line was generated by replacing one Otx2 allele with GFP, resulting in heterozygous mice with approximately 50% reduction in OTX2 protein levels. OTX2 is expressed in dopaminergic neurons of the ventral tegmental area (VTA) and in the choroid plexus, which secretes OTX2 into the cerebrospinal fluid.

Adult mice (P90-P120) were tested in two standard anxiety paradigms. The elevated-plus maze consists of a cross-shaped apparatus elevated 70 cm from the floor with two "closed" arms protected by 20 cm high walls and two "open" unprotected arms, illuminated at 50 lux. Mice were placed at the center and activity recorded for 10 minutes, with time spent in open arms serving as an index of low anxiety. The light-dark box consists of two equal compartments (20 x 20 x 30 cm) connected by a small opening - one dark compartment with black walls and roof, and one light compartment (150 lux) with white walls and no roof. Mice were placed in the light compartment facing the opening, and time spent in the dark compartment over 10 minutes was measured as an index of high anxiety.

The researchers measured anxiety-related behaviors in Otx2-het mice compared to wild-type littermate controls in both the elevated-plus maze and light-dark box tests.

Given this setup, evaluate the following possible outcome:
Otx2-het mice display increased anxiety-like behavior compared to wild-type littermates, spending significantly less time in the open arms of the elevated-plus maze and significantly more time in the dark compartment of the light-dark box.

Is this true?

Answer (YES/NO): NO